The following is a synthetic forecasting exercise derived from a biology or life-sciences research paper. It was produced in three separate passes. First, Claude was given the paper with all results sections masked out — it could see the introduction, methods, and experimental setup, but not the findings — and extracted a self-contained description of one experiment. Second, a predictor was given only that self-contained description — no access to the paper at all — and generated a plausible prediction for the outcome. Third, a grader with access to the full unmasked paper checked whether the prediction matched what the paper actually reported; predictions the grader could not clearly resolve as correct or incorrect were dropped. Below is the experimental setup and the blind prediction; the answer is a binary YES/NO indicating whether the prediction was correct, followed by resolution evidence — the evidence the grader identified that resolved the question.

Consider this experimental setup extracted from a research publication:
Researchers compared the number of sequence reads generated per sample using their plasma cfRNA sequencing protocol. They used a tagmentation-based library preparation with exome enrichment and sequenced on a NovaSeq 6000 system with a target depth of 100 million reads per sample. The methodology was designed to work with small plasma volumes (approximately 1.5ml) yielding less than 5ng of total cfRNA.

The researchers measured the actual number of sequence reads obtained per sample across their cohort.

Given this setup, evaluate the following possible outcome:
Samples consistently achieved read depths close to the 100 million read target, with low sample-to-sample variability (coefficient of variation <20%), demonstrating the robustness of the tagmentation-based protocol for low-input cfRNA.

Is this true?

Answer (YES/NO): NO